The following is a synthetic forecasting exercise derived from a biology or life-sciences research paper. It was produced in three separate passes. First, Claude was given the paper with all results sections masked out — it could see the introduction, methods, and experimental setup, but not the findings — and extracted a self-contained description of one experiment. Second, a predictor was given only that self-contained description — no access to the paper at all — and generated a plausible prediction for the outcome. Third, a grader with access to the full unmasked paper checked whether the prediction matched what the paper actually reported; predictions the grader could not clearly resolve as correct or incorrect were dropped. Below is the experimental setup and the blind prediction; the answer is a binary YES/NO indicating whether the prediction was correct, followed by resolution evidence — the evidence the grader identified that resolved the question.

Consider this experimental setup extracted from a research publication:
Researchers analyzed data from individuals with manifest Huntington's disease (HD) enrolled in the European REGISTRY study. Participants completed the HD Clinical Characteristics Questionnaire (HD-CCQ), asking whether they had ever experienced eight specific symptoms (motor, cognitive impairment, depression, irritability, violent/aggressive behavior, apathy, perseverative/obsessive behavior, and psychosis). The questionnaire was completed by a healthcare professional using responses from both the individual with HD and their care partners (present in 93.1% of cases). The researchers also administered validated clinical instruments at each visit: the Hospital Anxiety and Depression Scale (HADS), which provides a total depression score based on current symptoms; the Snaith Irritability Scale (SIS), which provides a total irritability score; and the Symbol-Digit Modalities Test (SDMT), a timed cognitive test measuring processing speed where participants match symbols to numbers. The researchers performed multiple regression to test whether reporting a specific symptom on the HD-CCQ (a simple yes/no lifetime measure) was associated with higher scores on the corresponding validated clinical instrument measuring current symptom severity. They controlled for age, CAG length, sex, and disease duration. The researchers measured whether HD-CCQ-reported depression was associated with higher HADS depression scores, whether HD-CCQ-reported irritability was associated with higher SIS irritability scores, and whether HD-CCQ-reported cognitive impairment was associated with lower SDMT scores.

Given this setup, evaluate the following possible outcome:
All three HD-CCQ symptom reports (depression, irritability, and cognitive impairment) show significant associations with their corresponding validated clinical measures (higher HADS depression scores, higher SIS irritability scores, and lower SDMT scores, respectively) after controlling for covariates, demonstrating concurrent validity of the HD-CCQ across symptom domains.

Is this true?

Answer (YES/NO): YES